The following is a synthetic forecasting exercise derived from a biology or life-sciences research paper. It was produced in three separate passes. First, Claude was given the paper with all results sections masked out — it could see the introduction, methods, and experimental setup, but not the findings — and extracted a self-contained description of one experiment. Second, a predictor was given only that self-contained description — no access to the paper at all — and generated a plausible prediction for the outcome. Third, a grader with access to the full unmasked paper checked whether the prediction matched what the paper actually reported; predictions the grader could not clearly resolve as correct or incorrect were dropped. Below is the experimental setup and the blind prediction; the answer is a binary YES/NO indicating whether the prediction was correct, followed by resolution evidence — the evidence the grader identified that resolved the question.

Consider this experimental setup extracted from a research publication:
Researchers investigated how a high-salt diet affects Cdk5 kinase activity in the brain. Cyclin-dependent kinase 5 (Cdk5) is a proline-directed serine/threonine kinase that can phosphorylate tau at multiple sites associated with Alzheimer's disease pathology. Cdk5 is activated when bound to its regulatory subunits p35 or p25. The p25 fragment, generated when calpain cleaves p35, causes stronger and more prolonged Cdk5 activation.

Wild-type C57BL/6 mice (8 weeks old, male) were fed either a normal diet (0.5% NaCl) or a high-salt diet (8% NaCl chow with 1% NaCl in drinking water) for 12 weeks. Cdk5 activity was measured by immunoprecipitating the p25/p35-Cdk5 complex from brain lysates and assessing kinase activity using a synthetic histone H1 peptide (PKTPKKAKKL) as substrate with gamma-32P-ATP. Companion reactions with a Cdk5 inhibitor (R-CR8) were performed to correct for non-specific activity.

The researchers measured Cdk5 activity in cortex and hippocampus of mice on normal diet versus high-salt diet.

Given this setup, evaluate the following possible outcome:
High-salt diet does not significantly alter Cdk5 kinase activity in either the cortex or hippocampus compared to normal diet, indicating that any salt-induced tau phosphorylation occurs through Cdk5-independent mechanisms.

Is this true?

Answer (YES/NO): NO